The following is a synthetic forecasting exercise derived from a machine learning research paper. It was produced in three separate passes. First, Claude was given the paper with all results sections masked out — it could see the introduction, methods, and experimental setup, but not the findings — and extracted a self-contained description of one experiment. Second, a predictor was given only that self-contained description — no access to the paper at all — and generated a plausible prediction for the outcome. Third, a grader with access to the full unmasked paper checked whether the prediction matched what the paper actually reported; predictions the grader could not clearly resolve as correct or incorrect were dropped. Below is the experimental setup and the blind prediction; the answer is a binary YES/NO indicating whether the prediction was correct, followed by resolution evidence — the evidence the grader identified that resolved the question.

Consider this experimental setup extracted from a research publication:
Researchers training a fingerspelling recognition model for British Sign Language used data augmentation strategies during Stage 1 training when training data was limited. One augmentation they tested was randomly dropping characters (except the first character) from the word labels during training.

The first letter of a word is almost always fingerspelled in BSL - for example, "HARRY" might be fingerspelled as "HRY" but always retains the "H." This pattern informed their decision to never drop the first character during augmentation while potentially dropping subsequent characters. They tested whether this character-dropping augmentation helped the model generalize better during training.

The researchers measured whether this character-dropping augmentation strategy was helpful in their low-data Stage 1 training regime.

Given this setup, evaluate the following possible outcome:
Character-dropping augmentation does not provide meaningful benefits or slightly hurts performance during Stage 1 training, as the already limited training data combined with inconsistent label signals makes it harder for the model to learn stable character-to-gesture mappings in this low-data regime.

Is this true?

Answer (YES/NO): NO